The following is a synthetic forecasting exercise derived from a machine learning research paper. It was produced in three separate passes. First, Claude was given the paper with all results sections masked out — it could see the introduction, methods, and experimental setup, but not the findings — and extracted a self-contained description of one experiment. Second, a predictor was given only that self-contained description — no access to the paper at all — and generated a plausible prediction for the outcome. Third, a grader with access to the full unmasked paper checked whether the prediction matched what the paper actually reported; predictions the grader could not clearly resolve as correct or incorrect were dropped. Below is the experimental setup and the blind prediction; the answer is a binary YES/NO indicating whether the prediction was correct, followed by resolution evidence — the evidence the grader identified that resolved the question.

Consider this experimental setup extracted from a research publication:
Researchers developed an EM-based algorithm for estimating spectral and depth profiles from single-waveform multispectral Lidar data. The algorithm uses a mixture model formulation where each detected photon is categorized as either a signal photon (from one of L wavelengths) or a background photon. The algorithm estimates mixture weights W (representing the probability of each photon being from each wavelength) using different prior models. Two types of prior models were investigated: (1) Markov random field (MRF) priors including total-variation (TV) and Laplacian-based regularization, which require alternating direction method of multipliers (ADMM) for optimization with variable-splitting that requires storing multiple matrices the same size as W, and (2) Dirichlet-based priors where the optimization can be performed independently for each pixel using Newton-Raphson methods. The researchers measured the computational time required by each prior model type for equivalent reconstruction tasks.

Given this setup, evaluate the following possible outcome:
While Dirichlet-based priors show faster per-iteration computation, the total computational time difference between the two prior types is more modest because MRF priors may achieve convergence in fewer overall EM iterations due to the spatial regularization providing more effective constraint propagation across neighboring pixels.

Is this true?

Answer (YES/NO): NO